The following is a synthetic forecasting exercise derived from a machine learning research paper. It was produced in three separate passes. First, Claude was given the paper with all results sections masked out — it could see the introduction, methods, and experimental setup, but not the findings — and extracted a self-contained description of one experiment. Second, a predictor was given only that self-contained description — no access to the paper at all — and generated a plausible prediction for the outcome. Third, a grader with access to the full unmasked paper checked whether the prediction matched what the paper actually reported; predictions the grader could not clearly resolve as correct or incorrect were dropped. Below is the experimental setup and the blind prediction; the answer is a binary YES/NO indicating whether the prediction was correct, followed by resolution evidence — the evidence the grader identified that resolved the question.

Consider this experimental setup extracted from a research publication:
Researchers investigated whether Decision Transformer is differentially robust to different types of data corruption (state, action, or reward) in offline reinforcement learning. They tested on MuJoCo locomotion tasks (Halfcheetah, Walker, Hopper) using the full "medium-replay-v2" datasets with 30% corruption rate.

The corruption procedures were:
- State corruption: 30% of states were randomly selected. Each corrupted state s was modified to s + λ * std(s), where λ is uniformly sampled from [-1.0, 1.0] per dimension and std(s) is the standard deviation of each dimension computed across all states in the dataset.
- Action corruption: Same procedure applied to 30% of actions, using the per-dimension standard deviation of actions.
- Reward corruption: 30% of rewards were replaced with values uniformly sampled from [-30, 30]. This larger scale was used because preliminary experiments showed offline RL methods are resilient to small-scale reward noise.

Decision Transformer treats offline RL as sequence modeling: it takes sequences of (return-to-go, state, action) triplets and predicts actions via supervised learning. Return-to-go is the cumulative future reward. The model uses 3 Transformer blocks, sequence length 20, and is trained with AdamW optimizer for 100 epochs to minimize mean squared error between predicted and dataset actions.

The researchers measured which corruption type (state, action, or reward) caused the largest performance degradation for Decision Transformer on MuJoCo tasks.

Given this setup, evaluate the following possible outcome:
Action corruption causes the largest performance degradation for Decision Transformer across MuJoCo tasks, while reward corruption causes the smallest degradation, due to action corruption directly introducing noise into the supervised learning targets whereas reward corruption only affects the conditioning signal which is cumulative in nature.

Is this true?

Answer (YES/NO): NO